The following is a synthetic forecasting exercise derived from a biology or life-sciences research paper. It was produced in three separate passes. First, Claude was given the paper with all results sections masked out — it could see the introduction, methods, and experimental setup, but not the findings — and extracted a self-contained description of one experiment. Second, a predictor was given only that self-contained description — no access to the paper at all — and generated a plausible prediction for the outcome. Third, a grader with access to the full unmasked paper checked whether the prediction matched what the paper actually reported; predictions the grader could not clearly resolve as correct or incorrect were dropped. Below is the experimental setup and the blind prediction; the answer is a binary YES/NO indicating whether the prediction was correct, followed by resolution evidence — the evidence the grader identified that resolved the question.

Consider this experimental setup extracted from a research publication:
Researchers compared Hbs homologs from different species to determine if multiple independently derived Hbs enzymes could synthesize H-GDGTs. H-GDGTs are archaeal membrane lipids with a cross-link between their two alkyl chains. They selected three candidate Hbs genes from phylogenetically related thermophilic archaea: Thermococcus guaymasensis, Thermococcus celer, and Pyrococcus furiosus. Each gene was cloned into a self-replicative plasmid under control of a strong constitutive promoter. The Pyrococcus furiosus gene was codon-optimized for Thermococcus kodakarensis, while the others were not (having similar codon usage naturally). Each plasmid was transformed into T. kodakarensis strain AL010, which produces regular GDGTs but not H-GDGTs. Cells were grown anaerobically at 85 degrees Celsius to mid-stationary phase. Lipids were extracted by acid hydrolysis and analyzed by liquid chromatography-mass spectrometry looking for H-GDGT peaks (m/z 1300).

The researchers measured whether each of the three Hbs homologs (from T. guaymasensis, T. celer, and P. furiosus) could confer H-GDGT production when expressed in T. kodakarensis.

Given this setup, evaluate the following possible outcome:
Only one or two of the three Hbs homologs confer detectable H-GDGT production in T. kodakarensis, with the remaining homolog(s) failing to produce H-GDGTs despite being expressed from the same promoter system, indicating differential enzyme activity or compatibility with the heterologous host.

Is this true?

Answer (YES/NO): NO